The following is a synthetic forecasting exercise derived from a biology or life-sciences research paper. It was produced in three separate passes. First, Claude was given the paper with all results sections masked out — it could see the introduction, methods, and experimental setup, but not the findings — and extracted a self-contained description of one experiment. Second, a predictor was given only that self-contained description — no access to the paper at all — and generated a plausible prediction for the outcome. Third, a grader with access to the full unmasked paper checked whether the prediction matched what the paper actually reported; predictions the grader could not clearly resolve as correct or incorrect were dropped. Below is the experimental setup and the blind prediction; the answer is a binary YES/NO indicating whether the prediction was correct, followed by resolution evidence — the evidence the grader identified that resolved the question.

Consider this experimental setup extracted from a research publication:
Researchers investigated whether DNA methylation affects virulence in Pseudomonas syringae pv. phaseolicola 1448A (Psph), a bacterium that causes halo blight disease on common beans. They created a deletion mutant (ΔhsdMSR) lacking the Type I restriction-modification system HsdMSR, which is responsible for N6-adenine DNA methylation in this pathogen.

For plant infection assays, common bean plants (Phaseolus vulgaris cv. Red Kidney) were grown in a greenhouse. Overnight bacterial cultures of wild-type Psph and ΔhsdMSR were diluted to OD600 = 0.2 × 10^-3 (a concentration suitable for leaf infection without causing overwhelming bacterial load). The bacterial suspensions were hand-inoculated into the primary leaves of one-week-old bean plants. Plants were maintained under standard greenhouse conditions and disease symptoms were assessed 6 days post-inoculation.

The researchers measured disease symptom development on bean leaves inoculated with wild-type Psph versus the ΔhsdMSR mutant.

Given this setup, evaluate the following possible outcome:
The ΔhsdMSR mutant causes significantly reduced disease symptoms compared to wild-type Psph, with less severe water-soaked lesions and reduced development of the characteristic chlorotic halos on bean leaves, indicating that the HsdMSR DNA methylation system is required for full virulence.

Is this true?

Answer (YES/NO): NO